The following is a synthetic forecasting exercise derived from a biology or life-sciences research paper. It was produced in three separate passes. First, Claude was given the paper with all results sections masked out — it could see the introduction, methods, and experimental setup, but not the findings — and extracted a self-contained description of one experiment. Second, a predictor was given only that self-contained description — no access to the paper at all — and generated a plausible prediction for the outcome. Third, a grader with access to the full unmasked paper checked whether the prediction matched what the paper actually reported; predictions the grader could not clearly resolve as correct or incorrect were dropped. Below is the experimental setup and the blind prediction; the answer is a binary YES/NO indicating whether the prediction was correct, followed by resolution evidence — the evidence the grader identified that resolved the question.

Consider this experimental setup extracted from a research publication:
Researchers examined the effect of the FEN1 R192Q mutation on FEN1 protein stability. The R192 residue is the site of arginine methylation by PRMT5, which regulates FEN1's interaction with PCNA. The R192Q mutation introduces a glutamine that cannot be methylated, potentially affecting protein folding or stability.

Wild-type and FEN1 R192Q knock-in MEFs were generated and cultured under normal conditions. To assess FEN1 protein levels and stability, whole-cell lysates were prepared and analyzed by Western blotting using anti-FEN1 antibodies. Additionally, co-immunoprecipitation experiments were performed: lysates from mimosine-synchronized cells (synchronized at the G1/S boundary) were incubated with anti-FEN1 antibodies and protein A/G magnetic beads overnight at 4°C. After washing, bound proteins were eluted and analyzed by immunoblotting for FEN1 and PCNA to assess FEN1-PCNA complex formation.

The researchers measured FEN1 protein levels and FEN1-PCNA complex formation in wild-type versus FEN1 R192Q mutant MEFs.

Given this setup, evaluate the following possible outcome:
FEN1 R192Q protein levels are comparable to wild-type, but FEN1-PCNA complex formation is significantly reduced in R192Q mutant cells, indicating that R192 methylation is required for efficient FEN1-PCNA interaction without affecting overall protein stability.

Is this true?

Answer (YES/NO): NO